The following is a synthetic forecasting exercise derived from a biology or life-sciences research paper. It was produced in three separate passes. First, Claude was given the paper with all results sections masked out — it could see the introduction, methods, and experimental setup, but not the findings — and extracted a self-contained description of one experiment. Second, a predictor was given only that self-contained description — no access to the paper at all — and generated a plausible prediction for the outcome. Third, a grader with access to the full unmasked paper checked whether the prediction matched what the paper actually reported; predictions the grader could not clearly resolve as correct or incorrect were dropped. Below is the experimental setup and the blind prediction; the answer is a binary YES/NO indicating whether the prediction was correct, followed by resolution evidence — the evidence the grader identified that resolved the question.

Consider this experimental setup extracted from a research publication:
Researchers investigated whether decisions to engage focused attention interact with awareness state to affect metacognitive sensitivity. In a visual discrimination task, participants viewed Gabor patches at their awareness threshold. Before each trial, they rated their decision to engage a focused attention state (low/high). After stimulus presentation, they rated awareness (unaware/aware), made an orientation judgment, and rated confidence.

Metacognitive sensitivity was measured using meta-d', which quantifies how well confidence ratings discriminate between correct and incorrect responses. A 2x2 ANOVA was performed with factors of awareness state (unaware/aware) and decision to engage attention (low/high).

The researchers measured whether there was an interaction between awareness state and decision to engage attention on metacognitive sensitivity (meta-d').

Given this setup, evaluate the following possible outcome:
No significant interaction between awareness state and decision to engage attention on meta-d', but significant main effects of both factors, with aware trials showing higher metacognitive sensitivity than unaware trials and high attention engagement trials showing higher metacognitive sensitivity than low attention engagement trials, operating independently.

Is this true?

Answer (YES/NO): NO